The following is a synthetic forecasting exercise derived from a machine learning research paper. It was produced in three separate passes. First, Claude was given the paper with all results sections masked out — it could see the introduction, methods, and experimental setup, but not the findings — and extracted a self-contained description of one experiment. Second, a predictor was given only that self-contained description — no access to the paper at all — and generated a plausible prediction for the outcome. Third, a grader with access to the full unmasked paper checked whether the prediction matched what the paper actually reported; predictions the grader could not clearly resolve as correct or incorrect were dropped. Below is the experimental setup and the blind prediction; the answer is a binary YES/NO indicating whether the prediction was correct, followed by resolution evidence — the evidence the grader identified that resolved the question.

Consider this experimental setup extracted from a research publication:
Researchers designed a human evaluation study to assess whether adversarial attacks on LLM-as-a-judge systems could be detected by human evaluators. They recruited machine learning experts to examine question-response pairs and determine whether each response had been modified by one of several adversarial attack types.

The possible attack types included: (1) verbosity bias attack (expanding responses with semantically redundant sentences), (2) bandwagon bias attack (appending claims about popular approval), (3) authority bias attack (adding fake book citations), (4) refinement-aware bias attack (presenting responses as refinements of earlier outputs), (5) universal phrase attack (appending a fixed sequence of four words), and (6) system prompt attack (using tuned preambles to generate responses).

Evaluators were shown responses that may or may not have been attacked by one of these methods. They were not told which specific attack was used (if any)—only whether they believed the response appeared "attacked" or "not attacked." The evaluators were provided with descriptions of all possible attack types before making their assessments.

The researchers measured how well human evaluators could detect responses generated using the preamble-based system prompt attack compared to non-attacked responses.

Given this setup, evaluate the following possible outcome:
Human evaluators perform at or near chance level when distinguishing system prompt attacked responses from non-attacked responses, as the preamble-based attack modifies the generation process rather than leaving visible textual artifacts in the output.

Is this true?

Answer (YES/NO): YES